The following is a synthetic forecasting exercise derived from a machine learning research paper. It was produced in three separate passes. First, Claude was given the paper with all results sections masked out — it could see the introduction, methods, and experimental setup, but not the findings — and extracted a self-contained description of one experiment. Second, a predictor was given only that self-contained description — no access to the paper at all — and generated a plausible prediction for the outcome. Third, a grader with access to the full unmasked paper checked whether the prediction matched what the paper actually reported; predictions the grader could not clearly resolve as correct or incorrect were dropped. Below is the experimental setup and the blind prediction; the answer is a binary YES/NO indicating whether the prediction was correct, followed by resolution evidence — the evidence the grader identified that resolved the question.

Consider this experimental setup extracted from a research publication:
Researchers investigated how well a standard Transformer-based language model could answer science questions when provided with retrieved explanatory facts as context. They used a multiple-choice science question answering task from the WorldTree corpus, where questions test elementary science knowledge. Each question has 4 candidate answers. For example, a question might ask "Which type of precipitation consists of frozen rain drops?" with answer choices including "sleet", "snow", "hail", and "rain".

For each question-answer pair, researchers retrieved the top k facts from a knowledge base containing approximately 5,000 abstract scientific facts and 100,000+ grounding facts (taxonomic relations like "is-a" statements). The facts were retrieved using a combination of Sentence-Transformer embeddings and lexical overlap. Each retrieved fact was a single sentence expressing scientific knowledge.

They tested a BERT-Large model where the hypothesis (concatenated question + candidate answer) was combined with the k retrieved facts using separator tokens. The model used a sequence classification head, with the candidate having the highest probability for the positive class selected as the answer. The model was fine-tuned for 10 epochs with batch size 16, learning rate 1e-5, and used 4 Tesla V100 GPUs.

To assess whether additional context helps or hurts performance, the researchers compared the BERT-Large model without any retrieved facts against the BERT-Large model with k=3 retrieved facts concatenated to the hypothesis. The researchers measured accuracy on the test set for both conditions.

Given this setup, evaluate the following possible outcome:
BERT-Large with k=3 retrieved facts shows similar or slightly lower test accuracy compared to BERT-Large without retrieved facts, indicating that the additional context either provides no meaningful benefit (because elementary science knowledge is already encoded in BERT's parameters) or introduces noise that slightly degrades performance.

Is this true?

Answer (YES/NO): NO